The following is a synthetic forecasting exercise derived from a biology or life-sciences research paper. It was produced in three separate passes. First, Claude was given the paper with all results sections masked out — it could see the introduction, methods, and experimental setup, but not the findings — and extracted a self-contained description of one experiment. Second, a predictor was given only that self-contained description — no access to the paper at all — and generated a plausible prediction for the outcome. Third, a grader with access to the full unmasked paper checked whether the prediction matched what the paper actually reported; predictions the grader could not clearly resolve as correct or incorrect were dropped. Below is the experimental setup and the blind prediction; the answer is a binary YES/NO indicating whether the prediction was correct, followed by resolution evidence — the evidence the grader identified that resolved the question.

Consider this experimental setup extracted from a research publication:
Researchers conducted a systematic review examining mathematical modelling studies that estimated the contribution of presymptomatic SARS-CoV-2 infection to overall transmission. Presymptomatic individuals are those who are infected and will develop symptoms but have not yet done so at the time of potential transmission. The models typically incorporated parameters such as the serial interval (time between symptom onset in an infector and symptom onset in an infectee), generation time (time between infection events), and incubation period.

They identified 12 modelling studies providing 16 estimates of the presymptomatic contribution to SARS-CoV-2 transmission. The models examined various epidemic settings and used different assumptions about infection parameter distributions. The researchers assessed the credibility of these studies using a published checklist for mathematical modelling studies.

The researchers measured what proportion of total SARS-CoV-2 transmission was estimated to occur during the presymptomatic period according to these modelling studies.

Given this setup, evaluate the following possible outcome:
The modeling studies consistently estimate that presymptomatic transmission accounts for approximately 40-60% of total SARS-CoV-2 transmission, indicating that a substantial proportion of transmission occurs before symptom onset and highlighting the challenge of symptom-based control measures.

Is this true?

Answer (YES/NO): NO